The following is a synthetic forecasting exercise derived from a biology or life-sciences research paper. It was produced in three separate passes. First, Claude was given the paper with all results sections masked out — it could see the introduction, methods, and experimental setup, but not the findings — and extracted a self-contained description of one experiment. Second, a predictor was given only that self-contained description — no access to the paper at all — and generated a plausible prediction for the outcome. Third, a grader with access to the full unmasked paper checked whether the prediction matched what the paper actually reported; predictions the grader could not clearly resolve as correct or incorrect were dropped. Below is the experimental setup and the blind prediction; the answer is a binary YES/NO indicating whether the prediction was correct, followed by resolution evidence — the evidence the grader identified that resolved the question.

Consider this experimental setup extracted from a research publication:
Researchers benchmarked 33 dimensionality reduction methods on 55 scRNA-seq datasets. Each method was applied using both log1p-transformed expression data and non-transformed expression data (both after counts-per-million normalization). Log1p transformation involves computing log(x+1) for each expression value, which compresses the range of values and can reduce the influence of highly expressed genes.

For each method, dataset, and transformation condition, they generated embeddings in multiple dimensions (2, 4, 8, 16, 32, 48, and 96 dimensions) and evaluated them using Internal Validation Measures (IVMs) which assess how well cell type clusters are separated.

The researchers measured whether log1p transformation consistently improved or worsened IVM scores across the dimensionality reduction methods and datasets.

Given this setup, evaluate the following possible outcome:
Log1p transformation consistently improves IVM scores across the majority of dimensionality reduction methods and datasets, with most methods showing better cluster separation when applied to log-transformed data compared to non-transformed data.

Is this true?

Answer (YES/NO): NO